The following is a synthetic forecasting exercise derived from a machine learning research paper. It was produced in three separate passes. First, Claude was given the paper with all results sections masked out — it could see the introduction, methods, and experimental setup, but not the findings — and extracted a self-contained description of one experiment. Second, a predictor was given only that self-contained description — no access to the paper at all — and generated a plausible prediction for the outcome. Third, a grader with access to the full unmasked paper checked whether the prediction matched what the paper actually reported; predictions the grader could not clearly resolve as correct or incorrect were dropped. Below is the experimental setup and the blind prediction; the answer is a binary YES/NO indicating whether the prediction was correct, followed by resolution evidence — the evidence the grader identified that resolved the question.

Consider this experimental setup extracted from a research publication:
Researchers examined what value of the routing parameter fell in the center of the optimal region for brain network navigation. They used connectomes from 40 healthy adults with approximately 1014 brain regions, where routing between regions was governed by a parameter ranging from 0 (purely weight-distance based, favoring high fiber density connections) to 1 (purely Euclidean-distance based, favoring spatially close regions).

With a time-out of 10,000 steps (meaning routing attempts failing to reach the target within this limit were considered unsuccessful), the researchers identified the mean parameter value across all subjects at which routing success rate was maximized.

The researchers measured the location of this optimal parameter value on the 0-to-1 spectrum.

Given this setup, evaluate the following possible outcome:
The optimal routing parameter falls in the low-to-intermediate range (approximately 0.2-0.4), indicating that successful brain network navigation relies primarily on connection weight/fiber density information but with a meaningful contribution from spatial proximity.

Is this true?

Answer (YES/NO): NO